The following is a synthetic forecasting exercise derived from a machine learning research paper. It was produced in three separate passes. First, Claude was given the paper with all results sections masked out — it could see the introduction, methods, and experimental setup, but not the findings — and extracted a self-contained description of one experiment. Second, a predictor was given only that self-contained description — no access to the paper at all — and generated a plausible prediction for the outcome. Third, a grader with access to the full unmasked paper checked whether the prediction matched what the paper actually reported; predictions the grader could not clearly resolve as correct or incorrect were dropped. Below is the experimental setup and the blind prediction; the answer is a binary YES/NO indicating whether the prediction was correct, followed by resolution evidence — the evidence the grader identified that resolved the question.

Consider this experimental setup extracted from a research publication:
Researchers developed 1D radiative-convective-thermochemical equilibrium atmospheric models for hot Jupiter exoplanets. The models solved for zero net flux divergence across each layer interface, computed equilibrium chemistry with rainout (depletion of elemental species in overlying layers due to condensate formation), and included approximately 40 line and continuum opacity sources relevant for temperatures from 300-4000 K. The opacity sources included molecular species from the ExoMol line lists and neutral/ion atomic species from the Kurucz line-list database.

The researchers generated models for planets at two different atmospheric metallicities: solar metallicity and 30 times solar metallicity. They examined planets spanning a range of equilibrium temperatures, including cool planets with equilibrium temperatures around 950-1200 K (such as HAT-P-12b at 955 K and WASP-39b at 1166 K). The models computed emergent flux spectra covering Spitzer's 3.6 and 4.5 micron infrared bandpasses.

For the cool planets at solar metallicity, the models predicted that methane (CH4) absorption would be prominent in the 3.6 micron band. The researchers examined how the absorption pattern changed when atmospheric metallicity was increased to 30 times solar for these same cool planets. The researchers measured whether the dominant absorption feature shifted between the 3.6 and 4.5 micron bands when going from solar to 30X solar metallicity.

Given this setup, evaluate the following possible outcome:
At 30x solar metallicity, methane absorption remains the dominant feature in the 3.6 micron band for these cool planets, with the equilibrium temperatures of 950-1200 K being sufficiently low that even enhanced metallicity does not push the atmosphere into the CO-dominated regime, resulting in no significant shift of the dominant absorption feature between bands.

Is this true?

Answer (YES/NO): NO